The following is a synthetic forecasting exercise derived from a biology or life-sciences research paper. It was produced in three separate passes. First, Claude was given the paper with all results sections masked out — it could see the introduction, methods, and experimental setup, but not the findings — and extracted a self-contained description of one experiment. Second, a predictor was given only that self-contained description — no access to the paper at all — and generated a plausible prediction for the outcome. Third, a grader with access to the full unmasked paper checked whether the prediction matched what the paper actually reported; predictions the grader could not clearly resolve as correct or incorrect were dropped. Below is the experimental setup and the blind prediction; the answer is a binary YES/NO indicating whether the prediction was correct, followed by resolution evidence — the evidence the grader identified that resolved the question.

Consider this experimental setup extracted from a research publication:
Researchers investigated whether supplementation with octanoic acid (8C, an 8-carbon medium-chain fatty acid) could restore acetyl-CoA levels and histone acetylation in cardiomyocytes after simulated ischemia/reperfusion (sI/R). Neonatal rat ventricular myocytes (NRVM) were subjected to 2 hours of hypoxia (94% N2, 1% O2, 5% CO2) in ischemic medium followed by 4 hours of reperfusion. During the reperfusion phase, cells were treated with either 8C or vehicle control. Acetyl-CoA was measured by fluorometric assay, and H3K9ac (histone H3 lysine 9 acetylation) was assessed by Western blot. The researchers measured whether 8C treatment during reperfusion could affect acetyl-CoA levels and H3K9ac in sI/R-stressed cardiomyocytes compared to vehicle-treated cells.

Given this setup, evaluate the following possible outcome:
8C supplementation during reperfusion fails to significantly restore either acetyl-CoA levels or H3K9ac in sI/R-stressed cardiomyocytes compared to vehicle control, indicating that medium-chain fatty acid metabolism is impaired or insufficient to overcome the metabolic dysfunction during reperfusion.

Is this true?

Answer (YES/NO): NO